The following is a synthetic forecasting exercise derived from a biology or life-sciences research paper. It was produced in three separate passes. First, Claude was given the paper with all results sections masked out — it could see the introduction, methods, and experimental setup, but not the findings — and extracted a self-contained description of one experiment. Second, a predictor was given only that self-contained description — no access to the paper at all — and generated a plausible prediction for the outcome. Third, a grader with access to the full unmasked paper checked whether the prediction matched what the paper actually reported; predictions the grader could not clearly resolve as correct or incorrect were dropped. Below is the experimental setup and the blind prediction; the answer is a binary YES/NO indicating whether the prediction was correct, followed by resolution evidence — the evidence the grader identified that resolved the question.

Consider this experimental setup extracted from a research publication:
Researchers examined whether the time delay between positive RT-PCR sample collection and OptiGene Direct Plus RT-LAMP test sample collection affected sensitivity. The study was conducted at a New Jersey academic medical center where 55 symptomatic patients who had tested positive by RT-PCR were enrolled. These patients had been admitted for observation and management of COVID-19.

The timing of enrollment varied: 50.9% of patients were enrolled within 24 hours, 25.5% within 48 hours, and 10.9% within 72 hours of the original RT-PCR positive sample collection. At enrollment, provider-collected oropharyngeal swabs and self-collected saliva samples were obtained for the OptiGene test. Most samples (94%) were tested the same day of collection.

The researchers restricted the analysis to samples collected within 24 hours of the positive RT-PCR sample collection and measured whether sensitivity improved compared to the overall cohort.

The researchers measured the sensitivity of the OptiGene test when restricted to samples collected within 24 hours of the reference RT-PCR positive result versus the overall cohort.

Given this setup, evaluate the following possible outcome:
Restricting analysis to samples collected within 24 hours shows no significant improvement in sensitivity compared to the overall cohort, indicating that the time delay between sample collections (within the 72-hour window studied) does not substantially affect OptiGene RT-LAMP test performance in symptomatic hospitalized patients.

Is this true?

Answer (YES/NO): YES